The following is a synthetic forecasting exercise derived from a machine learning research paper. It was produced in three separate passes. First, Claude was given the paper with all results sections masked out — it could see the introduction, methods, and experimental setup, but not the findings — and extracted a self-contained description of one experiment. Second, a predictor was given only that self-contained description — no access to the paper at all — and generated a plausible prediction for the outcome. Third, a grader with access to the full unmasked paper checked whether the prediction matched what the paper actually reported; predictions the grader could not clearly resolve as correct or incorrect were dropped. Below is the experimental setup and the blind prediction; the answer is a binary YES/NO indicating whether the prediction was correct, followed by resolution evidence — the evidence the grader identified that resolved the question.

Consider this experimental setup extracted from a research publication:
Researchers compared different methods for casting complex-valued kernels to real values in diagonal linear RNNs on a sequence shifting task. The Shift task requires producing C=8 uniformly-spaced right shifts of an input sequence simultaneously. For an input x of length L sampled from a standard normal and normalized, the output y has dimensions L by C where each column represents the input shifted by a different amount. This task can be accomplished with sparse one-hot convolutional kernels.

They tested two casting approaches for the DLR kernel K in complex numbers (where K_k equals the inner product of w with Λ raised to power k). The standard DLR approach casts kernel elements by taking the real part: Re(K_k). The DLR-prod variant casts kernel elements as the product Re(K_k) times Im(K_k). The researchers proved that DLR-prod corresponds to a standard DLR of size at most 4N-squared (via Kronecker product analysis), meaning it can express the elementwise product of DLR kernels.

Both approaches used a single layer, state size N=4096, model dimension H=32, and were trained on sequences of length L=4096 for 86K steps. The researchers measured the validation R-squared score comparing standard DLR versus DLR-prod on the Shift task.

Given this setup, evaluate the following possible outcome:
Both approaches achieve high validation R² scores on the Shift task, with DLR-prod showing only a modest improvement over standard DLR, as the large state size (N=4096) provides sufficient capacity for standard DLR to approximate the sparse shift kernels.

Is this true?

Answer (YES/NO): NO